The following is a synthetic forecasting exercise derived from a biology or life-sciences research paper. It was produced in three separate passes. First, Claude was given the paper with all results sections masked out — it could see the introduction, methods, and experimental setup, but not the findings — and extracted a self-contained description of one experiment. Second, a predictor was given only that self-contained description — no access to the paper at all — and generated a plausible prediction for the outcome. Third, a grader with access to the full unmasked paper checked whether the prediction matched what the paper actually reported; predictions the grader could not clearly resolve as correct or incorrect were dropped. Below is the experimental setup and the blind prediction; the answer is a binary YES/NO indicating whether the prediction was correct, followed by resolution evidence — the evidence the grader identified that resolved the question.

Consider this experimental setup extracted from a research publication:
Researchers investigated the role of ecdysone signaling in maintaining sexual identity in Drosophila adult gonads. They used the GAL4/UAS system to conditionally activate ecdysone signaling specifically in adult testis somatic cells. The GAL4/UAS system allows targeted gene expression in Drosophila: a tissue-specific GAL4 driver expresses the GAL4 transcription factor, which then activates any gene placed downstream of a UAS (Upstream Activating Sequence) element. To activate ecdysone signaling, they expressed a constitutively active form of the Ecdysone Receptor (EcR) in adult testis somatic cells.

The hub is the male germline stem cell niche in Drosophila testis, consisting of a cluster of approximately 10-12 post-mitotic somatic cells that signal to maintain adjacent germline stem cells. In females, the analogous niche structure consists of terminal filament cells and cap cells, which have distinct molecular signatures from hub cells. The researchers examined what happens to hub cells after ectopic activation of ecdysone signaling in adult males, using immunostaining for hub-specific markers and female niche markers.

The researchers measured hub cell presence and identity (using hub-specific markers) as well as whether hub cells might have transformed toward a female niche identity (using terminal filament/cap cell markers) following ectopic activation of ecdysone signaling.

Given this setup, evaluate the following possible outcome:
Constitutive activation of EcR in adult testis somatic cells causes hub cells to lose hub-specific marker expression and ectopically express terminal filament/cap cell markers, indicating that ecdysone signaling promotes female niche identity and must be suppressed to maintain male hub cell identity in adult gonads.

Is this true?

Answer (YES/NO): NO